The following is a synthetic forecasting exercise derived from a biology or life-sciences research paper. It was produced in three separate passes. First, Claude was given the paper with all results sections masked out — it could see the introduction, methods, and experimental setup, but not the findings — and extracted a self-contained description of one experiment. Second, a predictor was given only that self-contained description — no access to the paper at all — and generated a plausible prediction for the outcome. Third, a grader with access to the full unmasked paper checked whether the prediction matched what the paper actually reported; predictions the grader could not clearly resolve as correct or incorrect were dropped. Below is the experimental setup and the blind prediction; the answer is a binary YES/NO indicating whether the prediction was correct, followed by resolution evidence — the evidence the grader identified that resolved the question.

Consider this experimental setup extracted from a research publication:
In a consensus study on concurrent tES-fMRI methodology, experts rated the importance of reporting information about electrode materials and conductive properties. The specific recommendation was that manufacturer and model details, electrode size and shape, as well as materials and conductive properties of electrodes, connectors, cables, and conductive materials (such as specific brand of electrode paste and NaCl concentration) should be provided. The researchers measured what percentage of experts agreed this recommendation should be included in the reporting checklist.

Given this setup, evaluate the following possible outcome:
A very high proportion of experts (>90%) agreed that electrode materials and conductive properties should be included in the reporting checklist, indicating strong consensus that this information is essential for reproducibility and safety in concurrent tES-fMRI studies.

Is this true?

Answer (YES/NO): NO